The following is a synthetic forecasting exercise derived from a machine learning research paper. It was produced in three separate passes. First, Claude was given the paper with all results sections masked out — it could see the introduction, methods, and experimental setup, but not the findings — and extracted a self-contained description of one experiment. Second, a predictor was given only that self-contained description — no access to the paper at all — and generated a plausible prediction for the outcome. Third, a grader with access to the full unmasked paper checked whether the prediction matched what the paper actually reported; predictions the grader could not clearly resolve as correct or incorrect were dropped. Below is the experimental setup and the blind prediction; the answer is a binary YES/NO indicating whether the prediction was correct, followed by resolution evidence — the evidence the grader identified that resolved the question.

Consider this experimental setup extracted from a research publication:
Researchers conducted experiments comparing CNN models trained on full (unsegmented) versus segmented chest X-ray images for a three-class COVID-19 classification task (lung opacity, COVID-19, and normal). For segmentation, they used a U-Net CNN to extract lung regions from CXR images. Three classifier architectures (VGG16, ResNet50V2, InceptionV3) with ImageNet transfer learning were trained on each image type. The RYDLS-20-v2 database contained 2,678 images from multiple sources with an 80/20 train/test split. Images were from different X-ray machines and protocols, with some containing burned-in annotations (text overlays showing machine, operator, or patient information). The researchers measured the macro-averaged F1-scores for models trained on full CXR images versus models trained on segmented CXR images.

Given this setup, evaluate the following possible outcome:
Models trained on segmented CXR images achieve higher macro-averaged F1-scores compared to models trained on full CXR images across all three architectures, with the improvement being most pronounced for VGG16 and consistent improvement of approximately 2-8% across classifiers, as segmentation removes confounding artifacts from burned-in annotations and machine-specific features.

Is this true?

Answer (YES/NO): NO